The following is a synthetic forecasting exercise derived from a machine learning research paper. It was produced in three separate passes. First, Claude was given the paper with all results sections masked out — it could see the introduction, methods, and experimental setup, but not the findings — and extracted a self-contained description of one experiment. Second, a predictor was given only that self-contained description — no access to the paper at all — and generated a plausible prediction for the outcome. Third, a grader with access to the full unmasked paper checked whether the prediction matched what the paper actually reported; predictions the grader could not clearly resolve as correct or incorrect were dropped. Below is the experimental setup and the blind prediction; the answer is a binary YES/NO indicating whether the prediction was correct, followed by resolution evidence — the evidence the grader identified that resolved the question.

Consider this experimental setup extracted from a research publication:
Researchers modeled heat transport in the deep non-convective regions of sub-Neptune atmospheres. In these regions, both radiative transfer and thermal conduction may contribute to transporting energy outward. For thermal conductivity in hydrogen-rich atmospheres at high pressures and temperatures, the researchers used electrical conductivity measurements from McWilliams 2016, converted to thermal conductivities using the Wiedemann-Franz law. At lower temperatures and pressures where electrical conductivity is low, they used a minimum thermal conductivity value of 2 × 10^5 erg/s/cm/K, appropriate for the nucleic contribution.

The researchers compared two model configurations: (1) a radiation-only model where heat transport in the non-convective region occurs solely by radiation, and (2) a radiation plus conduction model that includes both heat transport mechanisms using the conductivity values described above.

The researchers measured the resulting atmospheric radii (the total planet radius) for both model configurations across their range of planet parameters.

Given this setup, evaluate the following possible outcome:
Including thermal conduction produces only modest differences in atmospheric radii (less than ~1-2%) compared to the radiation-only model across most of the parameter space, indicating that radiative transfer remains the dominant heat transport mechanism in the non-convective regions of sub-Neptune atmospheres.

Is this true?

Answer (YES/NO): NO